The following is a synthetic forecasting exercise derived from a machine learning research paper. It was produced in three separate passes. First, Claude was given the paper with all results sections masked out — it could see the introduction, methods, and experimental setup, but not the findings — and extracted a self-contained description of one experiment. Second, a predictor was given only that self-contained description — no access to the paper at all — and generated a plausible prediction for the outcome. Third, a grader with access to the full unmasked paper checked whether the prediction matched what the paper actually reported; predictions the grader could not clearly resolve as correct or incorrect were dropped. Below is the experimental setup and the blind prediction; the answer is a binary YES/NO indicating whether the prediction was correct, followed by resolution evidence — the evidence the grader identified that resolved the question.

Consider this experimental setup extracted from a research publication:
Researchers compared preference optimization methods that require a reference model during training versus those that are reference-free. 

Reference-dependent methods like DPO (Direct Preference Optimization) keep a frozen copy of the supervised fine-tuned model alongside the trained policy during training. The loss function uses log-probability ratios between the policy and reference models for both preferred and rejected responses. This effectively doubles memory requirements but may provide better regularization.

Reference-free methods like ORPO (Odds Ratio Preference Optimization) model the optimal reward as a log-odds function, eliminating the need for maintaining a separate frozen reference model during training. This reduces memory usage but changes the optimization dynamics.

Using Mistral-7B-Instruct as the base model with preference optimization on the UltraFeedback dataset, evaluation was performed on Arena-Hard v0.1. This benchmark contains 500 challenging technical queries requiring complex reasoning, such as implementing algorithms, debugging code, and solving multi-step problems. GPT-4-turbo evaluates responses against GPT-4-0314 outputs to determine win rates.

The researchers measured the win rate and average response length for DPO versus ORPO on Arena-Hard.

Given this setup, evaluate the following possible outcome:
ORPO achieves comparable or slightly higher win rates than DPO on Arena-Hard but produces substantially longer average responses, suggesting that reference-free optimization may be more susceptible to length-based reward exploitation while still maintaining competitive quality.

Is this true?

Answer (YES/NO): NO